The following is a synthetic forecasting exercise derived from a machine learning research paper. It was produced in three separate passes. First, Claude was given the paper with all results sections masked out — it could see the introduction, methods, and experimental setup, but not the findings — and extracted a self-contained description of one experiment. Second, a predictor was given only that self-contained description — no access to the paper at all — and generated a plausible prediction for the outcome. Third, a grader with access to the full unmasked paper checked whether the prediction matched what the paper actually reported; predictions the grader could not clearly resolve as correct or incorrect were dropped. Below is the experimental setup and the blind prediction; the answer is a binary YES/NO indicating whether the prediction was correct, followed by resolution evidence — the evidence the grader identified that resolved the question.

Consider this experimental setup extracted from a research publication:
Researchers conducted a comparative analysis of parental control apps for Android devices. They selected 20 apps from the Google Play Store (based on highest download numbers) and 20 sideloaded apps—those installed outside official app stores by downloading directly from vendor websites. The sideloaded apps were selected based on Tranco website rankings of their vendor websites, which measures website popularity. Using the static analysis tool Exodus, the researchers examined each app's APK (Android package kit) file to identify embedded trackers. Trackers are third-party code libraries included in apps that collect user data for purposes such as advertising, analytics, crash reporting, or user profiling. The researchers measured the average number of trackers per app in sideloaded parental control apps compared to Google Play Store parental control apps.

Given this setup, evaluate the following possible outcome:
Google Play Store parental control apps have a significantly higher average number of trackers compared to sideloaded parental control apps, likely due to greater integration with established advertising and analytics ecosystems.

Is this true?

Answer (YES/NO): YES